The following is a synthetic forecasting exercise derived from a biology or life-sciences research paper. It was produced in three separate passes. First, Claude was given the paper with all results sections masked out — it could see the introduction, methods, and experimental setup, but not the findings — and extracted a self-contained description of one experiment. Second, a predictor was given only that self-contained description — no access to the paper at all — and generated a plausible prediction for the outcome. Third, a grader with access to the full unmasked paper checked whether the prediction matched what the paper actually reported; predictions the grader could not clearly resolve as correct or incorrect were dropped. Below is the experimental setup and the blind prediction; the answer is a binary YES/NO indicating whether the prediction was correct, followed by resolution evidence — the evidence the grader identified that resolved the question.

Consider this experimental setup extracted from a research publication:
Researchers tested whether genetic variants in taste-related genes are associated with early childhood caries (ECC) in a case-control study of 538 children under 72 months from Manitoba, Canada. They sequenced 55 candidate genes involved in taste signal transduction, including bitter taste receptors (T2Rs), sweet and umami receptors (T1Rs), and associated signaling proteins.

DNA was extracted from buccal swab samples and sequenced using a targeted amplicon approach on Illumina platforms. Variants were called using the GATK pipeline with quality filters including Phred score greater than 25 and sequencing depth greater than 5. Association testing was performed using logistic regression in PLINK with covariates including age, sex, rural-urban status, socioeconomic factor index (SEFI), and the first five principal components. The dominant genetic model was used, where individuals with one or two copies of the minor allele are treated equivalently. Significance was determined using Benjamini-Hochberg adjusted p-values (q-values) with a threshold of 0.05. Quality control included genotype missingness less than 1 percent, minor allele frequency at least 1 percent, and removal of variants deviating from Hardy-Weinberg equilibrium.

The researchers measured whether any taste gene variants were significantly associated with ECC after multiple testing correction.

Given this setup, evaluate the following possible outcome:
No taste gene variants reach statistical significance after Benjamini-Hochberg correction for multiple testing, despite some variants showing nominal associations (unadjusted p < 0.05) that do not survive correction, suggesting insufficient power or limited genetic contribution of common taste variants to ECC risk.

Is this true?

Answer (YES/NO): NO